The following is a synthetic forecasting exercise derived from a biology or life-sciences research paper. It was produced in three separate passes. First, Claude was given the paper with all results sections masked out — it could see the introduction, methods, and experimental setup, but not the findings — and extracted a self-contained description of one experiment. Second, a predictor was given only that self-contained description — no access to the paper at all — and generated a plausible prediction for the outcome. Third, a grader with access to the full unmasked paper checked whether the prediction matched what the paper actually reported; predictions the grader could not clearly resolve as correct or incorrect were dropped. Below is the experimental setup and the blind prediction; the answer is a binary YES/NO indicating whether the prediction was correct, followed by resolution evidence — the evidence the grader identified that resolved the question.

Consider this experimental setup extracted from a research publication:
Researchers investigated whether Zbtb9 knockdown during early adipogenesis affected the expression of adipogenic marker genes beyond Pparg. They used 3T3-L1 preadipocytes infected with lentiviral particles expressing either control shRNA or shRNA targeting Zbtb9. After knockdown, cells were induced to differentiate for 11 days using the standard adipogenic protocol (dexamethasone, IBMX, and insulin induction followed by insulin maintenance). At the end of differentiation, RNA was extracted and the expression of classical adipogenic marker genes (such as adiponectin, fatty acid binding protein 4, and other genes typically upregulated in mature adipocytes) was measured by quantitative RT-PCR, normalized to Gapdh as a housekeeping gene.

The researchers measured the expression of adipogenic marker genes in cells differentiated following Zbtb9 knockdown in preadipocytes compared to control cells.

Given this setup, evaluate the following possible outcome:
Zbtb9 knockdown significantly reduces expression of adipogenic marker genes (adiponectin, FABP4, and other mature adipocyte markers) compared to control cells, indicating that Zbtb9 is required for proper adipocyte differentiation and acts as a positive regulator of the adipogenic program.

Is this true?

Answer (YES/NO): NO